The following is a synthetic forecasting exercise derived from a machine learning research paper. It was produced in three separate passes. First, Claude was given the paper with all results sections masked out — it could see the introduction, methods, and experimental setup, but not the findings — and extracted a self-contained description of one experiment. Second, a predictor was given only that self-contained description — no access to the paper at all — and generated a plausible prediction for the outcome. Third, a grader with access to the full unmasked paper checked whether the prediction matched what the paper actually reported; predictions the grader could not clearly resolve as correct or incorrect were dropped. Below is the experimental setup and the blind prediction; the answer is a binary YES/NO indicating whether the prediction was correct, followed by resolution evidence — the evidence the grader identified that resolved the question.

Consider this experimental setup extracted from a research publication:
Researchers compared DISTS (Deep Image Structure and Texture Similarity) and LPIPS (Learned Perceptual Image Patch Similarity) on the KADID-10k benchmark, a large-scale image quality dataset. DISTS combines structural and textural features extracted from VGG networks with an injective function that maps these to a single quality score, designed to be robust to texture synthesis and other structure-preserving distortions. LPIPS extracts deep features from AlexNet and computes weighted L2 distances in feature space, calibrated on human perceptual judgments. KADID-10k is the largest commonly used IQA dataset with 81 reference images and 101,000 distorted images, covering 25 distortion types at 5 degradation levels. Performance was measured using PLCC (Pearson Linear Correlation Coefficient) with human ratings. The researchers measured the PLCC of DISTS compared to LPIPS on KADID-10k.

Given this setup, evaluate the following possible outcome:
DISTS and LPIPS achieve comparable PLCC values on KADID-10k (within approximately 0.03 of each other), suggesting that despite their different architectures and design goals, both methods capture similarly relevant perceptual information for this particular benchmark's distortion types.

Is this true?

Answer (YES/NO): NO